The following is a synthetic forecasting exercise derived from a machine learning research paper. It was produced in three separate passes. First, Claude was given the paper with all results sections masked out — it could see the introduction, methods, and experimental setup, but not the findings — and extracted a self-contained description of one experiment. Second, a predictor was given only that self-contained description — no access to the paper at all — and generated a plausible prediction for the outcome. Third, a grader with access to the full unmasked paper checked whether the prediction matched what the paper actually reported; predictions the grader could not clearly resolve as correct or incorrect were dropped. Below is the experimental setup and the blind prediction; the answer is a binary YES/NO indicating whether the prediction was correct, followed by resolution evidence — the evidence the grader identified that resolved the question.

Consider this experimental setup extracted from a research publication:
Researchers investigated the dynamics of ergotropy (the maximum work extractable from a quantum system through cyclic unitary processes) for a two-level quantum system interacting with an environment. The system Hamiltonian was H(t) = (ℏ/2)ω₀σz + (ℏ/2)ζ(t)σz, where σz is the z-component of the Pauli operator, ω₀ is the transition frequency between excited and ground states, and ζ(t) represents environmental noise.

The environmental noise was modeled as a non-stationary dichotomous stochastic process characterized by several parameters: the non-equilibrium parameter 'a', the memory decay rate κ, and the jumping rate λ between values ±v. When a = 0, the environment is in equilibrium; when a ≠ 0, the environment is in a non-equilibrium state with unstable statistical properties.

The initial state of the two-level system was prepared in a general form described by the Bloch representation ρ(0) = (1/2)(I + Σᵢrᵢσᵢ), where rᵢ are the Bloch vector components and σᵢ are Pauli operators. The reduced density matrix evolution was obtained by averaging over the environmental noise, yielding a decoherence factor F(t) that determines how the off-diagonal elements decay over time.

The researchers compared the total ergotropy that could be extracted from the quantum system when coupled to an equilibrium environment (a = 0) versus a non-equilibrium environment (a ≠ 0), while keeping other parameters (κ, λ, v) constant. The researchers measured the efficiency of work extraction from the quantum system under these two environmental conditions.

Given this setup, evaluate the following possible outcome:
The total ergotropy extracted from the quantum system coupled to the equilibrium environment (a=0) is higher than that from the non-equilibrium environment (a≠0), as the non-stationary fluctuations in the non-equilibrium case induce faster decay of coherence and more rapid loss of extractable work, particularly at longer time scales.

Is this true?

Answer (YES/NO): NO